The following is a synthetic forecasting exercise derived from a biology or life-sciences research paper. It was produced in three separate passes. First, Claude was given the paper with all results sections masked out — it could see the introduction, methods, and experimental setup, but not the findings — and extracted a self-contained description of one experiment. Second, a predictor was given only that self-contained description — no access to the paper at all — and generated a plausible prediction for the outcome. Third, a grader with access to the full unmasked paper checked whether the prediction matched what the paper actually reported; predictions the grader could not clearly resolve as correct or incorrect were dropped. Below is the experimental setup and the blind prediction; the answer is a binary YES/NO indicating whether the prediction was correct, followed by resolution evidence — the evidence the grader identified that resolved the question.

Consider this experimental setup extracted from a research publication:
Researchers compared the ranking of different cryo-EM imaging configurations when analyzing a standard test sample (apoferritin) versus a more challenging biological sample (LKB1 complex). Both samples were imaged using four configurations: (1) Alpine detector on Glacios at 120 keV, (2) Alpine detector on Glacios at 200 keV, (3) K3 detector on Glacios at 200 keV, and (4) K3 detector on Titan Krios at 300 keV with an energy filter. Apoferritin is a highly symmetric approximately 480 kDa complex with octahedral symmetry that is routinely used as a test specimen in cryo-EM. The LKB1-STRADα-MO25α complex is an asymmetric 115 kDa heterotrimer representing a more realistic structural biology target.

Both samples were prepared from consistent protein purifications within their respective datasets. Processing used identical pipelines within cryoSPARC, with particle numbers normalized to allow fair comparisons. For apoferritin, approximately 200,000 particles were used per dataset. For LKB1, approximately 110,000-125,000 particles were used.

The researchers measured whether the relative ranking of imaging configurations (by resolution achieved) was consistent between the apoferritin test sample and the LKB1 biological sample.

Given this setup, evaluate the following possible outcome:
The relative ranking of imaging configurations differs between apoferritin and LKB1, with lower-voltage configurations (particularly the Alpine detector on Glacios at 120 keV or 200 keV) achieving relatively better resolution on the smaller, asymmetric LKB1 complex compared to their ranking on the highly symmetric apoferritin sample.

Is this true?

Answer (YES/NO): NO